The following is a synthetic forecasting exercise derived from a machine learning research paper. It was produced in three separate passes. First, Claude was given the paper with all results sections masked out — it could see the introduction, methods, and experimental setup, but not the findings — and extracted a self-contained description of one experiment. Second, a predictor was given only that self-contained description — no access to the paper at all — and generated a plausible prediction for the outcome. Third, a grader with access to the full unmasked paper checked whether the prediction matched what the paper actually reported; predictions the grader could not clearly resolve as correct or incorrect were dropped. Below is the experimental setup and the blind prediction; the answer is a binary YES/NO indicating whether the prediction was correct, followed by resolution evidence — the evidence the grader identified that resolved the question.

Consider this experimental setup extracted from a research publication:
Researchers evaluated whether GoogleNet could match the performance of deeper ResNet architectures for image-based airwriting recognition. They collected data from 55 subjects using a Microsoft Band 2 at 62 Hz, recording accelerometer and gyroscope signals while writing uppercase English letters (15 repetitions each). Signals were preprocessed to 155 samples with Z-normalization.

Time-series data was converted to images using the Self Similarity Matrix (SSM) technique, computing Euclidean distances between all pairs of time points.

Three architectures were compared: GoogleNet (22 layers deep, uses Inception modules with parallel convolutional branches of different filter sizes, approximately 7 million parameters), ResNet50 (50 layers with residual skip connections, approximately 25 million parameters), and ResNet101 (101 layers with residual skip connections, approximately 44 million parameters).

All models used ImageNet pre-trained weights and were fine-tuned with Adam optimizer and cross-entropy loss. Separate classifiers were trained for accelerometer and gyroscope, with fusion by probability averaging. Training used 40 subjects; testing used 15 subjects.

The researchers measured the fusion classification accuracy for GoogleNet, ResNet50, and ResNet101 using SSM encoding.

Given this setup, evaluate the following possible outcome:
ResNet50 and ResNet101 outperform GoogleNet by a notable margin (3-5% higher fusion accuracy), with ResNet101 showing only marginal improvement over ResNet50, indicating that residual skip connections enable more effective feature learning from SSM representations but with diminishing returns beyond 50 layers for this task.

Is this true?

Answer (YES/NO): NO